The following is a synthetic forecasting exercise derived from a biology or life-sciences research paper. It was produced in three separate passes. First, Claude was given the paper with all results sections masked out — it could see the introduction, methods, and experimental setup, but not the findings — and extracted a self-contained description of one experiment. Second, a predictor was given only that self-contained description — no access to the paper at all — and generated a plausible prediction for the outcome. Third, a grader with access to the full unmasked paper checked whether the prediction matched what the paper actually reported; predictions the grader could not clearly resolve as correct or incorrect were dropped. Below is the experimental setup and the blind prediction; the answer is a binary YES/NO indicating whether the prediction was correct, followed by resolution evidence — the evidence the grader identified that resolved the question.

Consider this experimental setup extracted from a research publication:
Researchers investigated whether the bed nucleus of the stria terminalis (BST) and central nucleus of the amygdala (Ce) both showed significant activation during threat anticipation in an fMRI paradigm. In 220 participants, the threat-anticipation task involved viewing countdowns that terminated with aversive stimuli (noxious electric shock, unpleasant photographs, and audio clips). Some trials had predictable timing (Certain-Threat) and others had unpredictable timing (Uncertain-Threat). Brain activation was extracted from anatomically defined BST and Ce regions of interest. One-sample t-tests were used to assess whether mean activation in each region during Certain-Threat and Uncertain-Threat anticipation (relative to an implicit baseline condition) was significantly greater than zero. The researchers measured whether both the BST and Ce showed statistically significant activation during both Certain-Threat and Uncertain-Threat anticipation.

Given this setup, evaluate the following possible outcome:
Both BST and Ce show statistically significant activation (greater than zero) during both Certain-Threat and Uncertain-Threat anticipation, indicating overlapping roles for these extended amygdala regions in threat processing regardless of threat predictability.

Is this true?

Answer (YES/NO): YES